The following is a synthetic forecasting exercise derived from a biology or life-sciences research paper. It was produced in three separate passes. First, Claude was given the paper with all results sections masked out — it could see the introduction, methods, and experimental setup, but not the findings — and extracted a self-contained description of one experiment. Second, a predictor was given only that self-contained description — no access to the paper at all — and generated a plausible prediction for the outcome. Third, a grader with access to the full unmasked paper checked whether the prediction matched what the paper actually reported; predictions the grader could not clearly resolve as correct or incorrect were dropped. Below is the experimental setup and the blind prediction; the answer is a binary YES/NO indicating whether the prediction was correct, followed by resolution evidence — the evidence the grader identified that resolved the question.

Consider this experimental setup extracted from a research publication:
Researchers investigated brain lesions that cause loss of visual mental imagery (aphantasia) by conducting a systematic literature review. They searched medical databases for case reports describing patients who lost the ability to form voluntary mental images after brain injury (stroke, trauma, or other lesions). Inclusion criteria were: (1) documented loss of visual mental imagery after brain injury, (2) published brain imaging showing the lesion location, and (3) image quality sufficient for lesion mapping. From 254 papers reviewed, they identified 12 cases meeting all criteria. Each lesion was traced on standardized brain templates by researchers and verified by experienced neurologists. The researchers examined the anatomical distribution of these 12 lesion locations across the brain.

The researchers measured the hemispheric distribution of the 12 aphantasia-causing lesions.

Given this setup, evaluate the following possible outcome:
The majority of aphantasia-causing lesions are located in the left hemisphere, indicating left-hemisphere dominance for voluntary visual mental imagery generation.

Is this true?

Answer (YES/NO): YES